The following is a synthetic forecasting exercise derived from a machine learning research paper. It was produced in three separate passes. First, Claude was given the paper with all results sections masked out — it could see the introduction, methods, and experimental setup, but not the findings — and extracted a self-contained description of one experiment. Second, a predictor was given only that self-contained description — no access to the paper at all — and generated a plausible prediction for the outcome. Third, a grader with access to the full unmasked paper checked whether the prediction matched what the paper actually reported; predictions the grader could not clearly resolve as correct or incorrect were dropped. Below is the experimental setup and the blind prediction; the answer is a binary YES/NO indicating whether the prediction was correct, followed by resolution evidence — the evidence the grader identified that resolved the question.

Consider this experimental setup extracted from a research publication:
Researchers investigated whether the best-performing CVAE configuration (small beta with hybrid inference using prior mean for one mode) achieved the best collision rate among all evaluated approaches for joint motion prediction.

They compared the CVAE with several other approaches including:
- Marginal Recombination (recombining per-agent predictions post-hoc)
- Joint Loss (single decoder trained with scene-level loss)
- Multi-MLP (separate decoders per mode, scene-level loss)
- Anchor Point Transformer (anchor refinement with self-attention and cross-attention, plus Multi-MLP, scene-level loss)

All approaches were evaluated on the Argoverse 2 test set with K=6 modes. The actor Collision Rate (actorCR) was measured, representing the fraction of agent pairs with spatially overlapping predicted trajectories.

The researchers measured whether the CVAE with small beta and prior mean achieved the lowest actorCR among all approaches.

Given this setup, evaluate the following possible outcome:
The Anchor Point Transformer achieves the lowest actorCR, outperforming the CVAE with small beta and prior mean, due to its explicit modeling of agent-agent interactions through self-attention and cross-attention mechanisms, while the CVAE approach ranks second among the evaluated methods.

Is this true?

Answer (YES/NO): NO